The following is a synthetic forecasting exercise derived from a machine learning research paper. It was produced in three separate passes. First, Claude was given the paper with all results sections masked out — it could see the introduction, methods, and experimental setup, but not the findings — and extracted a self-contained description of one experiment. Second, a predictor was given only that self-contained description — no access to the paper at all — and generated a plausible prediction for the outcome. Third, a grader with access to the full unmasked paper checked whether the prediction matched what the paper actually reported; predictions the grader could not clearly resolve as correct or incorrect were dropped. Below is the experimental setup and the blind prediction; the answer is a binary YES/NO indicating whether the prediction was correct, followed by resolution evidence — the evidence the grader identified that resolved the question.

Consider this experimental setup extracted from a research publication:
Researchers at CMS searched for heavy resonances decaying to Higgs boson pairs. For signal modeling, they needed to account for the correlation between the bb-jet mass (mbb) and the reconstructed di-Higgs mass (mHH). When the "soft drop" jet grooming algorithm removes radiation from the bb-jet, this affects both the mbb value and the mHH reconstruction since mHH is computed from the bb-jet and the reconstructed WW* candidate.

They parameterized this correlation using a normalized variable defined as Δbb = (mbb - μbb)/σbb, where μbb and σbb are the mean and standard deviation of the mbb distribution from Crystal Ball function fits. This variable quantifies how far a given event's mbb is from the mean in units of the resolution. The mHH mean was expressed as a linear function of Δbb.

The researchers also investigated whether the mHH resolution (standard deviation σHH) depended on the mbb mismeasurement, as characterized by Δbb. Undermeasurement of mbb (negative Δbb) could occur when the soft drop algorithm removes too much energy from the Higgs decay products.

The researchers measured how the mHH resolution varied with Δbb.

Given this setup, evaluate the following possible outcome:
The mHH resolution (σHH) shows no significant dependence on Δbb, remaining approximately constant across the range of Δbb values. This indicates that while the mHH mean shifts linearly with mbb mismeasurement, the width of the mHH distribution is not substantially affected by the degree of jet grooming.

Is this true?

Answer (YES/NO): NO